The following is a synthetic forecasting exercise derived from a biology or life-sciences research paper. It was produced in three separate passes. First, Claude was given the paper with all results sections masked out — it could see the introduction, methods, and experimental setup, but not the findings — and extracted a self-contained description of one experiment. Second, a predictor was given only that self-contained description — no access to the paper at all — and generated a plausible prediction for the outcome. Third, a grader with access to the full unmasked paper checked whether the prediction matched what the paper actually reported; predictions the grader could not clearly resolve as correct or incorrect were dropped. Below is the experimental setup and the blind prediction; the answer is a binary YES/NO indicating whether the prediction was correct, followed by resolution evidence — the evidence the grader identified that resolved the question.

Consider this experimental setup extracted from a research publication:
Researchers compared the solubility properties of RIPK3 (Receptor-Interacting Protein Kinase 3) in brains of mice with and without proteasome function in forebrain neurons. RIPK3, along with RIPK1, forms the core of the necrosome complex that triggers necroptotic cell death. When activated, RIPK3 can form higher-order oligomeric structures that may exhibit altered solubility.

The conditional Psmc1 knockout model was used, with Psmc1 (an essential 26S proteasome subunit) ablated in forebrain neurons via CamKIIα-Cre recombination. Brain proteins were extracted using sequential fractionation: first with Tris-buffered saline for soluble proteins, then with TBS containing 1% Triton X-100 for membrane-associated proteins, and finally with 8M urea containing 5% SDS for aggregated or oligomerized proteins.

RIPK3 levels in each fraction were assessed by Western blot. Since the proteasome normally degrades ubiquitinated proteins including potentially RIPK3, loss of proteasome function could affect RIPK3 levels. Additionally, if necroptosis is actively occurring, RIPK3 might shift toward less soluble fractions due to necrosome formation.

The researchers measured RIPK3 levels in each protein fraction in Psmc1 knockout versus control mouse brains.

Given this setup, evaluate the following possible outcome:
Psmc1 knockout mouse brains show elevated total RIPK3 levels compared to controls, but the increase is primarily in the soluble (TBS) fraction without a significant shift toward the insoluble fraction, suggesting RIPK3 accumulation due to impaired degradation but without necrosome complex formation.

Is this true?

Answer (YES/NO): NO